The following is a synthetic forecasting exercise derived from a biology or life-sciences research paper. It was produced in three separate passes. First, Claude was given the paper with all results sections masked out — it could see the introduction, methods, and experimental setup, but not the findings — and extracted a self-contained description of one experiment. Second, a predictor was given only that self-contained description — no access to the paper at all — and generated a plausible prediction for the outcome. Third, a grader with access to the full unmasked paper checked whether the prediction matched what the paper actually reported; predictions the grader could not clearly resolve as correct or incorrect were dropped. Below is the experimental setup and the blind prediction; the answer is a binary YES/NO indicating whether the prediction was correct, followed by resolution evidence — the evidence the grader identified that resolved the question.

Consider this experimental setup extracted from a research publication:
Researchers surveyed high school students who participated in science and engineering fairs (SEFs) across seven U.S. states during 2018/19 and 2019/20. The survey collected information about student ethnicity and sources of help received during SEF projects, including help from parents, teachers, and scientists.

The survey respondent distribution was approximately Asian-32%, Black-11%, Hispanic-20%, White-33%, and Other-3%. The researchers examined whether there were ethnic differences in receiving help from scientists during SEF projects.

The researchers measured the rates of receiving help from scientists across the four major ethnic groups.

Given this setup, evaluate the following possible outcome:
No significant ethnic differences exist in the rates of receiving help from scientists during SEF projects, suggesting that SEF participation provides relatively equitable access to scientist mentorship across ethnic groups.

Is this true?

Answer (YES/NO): NO